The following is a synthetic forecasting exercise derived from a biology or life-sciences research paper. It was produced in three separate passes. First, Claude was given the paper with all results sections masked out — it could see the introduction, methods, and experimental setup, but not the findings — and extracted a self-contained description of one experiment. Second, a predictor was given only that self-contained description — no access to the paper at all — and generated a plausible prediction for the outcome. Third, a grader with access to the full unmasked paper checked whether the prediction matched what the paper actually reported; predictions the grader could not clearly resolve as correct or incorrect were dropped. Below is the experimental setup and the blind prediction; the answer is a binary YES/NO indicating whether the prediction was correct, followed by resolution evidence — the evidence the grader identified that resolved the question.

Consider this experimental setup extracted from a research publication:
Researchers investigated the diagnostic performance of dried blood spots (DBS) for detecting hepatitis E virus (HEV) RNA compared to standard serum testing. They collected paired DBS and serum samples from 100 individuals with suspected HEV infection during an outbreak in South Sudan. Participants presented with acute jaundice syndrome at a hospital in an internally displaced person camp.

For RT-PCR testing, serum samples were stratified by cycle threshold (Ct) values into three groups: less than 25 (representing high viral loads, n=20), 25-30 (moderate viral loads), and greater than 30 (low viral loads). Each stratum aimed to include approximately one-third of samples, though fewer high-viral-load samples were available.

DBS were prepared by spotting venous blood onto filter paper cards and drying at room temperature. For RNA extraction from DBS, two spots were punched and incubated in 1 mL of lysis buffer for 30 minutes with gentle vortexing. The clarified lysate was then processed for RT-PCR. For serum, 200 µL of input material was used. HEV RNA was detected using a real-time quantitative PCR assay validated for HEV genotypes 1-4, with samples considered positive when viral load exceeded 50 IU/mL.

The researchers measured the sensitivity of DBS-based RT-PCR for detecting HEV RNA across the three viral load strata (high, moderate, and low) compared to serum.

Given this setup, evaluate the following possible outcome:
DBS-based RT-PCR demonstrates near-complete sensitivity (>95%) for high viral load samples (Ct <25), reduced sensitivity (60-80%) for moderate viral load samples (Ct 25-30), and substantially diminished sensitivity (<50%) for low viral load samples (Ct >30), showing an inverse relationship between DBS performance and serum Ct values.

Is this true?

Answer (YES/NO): NO